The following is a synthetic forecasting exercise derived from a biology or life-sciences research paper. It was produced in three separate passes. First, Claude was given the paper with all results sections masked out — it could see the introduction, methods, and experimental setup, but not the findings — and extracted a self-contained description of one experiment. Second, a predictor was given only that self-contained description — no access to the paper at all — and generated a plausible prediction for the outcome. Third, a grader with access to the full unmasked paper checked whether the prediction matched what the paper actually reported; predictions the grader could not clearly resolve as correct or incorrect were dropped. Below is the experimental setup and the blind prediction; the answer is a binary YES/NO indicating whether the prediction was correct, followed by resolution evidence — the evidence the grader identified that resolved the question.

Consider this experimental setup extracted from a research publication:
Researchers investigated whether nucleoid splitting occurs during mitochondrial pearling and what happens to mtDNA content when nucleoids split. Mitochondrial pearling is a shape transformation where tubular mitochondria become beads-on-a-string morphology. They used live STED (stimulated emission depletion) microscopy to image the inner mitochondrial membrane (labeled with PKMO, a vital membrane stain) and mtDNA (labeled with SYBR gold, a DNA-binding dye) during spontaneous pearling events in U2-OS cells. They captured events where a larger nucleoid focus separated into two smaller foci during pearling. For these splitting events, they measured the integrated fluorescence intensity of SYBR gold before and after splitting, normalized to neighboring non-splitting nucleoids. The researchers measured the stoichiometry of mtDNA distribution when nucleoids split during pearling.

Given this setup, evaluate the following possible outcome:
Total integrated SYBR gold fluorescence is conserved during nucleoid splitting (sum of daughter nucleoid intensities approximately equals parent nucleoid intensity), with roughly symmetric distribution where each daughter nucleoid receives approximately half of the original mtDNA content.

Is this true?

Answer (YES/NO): YES